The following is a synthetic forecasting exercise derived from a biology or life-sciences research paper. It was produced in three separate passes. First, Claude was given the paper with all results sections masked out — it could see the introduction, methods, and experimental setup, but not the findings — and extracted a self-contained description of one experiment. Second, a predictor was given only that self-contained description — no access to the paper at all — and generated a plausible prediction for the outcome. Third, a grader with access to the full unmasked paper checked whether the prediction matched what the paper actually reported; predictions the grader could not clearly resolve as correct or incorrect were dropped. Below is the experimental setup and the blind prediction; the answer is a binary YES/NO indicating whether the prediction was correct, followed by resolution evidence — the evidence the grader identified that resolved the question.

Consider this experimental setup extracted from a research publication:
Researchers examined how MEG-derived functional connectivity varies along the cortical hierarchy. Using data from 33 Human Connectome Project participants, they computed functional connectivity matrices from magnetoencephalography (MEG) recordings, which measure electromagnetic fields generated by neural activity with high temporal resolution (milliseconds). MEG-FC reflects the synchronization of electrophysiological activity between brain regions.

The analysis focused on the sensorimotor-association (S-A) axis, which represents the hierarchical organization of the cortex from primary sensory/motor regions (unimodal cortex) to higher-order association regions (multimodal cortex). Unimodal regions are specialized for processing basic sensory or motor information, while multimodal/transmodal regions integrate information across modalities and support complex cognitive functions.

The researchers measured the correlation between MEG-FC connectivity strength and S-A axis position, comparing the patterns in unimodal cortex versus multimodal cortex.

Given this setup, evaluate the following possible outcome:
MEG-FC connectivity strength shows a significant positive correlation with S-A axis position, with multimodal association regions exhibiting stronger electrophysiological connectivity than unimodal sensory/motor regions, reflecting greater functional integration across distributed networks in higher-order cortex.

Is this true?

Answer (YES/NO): NO